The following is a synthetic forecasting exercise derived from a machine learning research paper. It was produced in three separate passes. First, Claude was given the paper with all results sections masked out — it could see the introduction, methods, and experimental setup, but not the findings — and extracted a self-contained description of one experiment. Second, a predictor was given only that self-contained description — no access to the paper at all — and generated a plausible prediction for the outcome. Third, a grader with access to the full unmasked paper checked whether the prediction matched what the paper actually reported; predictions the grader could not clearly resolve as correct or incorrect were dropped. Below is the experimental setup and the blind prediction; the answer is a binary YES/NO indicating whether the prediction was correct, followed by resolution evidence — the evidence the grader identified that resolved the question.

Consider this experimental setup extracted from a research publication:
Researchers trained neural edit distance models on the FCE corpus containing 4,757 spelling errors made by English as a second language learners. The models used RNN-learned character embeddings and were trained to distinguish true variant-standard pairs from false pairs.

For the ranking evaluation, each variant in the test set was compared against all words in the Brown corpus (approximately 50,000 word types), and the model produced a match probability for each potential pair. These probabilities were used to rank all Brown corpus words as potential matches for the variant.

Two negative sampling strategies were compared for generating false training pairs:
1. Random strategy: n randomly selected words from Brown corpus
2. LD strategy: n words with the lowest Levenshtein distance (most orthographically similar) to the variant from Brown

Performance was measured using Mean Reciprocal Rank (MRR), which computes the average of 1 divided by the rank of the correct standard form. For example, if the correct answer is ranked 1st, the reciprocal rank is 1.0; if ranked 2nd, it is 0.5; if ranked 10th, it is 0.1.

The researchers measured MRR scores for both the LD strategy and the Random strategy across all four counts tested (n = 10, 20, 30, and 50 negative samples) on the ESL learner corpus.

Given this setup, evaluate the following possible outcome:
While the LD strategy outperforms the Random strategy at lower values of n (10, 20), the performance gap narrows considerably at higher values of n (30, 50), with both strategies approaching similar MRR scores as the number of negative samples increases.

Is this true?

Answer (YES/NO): NO